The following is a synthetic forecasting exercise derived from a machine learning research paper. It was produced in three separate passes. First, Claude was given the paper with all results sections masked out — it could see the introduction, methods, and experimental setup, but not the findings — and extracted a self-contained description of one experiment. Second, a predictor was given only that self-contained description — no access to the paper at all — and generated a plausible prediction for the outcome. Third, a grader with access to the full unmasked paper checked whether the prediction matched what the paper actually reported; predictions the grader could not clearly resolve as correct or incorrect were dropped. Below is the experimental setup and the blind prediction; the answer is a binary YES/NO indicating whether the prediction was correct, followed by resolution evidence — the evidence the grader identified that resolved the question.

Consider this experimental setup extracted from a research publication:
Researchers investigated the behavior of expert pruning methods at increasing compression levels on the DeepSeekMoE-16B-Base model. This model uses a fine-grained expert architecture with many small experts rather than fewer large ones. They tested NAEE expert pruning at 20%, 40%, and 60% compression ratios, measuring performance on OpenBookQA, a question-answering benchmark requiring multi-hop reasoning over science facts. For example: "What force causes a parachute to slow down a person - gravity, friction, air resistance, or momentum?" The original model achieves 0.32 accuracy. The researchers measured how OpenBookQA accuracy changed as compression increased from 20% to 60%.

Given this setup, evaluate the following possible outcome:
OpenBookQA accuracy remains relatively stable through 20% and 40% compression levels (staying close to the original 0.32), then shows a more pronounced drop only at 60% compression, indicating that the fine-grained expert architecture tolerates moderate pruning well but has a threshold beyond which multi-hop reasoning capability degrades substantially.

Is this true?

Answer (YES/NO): NO